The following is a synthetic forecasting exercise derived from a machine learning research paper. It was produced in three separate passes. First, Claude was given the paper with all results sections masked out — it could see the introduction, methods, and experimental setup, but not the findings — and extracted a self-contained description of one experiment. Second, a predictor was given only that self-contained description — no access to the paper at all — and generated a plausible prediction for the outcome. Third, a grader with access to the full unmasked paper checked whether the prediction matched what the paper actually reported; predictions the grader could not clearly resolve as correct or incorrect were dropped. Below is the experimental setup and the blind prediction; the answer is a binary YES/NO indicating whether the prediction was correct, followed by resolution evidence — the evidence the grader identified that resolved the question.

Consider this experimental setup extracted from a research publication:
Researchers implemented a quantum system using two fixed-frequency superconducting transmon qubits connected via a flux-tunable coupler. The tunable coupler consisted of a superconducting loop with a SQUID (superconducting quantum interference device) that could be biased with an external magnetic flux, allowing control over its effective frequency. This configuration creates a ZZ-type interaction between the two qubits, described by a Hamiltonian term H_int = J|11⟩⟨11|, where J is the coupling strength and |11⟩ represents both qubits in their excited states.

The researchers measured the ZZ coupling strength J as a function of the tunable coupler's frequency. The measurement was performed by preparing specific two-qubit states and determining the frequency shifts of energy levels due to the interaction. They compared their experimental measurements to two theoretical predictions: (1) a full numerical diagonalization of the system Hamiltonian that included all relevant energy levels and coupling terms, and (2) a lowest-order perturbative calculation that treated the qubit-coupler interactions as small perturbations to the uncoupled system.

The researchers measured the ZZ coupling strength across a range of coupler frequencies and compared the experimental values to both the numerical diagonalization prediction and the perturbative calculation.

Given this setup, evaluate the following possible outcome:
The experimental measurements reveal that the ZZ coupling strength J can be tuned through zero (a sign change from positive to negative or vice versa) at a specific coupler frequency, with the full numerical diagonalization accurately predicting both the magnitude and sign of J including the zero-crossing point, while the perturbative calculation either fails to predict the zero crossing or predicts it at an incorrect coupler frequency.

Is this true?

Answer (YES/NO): NO